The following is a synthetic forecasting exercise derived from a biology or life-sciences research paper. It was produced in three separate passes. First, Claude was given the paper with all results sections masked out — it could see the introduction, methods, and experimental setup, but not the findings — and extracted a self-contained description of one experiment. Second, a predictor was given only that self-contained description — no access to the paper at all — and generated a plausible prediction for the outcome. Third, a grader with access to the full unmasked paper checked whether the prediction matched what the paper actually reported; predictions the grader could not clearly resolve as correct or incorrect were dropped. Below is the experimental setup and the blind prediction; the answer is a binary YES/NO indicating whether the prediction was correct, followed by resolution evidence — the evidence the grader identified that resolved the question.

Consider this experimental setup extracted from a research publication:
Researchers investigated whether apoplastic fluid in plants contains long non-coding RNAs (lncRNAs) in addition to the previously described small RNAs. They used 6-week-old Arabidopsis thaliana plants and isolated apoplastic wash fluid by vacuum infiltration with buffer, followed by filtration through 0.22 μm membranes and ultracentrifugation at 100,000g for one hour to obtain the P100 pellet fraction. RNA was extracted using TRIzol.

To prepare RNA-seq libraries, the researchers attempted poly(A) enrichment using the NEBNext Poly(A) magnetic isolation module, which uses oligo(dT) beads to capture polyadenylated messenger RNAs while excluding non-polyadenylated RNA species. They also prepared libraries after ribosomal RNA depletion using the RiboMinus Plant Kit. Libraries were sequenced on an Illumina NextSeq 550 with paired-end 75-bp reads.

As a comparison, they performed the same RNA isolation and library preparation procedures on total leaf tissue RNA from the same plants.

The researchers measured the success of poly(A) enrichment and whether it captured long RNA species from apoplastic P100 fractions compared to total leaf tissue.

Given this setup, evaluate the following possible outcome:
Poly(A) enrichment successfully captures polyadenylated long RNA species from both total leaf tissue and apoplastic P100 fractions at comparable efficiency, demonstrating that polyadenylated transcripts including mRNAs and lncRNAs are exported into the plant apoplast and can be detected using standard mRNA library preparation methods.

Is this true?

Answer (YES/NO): NO